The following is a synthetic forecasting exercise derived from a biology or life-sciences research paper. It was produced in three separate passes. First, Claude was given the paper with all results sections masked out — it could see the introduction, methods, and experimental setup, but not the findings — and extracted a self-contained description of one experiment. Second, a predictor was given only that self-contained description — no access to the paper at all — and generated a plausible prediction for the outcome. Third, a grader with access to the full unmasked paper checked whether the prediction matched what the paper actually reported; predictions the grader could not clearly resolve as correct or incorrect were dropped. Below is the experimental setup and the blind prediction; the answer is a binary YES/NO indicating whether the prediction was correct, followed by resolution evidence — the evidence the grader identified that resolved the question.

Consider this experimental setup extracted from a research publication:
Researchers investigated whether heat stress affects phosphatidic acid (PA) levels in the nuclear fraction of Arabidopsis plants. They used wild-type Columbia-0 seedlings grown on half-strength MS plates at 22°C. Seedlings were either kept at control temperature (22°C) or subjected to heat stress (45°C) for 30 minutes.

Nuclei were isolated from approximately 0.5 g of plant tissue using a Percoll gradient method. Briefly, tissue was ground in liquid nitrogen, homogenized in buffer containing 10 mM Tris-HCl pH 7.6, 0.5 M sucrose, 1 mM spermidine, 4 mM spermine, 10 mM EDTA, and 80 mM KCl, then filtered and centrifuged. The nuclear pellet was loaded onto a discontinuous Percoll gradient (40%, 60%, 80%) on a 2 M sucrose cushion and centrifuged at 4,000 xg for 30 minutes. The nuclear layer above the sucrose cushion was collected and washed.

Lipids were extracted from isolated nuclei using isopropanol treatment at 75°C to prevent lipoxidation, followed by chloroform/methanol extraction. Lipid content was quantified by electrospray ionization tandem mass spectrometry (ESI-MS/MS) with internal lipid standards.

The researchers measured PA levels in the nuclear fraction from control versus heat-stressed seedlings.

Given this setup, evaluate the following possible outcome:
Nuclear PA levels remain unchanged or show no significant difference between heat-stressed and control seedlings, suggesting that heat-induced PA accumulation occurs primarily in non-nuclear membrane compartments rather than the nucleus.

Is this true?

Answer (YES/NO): NO